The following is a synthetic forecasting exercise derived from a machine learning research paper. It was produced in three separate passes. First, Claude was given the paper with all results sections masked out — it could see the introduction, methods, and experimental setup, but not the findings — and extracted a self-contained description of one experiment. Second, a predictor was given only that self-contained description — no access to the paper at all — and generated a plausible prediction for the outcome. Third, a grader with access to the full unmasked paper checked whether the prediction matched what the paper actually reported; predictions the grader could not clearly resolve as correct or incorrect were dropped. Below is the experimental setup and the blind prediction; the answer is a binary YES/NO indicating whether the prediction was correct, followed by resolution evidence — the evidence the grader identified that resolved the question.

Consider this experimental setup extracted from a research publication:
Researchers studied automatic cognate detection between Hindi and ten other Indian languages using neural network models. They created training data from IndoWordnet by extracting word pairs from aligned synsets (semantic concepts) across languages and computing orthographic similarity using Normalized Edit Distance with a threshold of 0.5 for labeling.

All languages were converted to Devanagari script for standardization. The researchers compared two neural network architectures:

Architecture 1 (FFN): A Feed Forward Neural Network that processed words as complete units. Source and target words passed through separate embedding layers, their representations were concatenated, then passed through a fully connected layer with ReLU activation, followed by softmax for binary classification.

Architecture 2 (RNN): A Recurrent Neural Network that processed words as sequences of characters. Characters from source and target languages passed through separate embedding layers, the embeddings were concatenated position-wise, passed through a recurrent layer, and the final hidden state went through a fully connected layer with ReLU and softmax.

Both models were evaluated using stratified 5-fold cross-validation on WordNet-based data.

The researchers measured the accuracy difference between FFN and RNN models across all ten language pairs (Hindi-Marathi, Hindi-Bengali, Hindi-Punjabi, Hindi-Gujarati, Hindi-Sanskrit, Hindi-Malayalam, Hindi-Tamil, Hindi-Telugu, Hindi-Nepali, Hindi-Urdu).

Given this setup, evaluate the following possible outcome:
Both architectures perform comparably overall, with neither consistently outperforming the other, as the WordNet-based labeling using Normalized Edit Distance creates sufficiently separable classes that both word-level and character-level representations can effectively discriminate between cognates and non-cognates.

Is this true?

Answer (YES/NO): NO